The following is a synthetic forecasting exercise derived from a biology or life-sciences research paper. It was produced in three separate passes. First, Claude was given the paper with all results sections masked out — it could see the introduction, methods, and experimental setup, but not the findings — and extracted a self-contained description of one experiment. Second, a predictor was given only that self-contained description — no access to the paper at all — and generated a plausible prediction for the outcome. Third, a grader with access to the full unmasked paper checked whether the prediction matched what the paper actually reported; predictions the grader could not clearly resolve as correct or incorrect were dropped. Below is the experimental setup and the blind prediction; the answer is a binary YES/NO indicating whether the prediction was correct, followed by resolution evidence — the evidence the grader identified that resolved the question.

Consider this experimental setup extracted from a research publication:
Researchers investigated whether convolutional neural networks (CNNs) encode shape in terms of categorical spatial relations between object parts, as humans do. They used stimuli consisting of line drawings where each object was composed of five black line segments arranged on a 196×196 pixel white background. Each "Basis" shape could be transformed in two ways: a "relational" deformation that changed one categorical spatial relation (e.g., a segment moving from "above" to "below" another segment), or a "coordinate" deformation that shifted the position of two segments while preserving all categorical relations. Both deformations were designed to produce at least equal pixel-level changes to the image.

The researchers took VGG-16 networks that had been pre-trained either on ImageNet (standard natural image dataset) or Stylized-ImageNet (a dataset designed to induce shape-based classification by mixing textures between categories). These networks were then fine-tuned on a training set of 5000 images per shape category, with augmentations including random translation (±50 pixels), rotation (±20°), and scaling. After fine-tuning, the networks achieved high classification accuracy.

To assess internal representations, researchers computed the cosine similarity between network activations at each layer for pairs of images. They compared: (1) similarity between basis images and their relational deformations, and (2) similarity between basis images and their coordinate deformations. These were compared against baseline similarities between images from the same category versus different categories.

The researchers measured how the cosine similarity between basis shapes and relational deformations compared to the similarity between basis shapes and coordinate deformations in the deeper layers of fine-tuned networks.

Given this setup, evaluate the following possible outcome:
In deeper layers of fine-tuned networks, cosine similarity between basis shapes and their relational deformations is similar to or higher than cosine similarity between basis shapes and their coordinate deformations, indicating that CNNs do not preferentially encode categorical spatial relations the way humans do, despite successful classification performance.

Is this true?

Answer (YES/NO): YES